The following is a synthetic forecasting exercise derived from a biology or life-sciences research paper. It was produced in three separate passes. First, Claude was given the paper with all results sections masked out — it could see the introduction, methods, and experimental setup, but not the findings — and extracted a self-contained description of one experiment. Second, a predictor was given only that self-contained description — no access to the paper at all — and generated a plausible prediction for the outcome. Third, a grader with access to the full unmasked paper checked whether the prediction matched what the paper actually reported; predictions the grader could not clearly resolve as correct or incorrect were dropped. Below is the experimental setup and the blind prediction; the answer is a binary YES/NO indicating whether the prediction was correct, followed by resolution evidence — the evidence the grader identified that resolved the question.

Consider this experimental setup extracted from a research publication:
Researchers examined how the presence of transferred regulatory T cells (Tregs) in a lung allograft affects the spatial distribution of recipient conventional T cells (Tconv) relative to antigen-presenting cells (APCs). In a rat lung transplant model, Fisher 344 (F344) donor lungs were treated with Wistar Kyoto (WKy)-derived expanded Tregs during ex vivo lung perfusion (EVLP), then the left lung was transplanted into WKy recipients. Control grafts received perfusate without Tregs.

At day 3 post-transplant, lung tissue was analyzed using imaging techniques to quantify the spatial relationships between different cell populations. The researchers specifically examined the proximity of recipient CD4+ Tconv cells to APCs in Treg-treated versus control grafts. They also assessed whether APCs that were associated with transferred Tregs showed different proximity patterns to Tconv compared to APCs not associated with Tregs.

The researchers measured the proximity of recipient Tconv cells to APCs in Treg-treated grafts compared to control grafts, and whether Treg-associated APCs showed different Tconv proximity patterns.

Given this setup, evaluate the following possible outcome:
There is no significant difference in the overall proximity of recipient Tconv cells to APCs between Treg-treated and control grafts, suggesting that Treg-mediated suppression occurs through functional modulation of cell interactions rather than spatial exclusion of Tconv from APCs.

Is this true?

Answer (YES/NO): NO